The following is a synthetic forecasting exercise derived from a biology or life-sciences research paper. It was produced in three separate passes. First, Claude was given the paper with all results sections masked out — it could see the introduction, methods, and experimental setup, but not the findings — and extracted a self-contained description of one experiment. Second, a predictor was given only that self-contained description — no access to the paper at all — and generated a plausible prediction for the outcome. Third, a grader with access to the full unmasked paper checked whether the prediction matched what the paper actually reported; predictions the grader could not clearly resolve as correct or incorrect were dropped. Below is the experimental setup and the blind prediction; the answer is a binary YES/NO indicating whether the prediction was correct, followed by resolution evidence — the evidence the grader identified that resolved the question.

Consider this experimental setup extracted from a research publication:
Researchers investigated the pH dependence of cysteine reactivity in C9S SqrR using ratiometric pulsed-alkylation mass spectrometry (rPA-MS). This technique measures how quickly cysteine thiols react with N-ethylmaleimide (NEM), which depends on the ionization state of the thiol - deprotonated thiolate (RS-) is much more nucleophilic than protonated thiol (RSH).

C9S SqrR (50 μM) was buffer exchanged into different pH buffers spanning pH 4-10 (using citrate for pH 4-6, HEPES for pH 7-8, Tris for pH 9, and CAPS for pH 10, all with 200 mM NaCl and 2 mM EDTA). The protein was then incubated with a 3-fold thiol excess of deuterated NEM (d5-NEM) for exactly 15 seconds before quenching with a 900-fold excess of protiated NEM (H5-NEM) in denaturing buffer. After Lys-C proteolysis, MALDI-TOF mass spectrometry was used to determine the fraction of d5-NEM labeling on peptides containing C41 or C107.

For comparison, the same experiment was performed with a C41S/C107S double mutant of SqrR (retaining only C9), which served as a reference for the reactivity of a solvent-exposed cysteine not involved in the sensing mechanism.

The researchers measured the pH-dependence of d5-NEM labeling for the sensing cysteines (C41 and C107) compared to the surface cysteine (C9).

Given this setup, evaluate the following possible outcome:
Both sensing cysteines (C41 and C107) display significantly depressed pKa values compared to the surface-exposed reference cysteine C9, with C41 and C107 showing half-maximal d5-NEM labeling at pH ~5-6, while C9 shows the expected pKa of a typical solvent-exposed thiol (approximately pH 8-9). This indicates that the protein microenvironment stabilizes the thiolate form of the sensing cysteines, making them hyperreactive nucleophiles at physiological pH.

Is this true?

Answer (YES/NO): NO